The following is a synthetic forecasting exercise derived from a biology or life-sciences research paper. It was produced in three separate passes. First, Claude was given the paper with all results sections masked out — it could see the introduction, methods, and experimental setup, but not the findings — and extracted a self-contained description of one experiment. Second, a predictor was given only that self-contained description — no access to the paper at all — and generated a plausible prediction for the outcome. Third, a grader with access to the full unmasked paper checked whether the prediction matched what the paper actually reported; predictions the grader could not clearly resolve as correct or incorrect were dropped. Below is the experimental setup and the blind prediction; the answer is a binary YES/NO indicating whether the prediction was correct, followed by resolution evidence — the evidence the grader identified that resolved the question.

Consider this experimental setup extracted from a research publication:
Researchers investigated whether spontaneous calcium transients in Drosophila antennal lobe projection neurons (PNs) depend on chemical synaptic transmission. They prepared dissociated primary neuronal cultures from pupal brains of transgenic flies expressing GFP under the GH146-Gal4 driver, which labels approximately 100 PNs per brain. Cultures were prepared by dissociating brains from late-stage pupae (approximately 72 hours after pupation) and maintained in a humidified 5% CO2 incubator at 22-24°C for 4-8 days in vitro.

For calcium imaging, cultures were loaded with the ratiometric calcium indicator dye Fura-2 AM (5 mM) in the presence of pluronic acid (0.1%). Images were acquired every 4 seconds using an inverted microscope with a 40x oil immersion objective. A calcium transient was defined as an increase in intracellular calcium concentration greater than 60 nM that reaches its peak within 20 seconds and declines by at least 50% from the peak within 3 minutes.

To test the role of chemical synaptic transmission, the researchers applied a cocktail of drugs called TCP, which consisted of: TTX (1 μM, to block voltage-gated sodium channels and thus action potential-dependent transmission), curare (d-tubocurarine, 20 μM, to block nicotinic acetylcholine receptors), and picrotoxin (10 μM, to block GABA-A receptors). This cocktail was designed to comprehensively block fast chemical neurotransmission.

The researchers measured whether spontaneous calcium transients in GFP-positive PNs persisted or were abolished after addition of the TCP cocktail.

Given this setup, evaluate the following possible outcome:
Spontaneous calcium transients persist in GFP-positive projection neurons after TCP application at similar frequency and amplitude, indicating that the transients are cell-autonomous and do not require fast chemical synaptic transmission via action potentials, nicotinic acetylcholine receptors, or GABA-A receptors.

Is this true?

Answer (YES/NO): YES